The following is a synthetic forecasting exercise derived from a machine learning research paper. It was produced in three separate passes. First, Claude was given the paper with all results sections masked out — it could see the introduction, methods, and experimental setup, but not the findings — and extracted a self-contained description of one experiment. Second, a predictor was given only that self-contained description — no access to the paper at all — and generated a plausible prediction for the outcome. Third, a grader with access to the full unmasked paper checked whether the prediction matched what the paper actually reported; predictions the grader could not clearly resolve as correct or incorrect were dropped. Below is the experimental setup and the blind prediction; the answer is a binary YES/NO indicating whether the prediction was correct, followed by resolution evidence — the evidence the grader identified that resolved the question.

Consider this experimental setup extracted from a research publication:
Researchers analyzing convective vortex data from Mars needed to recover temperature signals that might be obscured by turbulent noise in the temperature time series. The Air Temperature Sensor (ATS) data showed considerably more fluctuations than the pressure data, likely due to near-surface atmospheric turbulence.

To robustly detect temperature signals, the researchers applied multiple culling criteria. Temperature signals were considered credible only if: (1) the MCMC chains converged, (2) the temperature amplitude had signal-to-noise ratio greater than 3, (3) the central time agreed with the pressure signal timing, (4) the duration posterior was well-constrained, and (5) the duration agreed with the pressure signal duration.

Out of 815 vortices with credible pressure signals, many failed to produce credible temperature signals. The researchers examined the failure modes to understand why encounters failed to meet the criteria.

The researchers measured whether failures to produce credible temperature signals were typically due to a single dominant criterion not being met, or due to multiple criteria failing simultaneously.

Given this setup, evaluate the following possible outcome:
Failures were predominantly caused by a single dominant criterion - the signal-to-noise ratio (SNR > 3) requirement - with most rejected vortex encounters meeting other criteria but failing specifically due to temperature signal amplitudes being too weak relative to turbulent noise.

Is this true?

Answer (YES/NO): NO